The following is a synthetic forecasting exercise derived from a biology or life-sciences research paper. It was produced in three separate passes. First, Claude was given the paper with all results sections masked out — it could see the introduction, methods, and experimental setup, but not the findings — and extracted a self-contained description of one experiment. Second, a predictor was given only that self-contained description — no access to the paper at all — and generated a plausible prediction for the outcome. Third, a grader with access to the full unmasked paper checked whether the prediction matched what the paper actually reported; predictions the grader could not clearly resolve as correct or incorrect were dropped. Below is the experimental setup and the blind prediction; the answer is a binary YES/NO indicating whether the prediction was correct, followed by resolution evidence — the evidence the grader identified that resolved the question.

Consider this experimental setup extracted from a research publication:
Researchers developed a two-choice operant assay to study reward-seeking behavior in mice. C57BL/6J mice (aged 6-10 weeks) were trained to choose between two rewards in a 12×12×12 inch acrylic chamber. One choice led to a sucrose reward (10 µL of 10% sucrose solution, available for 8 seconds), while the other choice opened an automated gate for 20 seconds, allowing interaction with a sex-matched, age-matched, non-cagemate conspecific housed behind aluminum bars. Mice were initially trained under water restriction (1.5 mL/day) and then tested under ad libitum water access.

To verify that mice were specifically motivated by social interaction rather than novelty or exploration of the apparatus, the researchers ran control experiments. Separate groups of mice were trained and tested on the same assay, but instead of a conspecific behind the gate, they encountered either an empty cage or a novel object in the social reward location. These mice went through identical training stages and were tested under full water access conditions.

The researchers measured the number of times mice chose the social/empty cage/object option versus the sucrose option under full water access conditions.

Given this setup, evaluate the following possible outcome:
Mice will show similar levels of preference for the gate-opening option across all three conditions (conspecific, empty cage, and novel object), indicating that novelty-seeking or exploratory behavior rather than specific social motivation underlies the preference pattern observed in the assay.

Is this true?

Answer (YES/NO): NO